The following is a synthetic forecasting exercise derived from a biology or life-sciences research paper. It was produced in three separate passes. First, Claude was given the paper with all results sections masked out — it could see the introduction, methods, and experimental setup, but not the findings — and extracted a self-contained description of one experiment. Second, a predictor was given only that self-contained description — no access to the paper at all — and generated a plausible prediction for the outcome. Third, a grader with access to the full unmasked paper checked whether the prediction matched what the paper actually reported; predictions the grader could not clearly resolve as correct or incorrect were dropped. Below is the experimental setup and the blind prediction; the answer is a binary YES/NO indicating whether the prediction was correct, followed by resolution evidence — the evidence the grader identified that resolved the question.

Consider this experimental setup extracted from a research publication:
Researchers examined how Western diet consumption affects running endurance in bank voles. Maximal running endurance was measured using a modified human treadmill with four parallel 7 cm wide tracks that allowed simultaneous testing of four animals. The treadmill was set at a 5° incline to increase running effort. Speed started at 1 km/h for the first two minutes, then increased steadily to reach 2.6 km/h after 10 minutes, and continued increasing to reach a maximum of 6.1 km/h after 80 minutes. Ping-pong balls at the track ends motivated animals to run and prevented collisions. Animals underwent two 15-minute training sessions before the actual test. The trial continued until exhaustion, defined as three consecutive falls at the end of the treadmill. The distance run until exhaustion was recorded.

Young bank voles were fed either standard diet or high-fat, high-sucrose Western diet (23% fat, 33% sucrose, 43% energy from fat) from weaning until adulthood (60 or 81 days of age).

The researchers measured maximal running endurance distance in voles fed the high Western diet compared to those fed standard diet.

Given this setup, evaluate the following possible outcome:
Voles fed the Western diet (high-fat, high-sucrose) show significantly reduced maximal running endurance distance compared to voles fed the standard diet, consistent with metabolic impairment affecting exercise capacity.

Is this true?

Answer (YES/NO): NO